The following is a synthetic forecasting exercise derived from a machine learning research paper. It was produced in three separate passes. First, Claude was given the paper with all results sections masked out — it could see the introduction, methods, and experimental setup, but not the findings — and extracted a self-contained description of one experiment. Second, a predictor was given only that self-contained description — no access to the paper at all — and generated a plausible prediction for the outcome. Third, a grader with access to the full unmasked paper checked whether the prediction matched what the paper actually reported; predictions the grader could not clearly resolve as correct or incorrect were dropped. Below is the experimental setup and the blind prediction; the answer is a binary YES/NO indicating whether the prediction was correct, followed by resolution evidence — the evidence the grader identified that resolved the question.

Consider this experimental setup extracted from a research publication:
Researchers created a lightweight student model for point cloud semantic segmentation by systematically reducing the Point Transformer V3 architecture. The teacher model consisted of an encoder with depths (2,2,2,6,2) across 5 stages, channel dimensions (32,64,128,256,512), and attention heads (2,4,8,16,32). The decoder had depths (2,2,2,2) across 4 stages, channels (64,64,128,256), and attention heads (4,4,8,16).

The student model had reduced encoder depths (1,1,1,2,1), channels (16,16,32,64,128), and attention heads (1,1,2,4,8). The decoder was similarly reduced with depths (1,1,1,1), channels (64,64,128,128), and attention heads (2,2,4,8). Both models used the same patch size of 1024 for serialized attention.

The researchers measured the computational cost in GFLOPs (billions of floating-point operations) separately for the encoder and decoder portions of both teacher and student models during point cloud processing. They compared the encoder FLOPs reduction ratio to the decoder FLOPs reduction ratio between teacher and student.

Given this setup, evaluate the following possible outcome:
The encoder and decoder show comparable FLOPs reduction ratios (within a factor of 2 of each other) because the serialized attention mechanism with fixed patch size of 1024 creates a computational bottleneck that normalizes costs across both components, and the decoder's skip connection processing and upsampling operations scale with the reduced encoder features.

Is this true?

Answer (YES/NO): NO